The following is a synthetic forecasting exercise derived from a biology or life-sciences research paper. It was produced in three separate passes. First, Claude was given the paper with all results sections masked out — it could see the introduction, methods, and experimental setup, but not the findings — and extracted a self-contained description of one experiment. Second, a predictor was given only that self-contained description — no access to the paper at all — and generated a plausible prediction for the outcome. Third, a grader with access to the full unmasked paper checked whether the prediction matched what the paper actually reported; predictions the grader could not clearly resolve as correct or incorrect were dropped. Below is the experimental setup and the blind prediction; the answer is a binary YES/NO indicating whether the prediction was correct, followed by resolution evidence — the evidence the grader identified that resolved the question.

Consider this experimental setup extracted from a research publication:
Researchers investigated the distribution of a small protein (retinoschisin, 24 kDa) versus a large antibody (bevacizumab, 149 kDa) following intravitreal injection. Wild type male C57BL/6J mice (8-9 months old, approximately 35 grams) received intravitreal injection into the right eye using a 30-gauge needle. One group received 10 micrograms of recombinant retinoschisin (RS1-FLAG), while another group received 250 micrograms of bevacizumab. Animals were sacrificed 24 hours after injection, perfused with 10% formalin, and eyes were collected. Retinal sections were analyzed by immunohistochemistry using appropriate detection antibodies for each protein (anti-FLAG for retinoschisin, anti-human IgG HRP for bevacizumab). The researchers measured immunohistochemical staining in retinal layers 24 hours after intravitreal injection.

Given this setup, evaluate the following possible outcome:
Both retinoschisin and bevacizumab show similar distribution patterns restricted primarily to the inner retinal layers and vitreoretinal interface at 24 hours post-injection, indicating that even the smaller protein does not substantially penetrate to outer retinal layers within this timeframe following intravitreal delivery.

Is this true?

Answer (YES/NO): NO